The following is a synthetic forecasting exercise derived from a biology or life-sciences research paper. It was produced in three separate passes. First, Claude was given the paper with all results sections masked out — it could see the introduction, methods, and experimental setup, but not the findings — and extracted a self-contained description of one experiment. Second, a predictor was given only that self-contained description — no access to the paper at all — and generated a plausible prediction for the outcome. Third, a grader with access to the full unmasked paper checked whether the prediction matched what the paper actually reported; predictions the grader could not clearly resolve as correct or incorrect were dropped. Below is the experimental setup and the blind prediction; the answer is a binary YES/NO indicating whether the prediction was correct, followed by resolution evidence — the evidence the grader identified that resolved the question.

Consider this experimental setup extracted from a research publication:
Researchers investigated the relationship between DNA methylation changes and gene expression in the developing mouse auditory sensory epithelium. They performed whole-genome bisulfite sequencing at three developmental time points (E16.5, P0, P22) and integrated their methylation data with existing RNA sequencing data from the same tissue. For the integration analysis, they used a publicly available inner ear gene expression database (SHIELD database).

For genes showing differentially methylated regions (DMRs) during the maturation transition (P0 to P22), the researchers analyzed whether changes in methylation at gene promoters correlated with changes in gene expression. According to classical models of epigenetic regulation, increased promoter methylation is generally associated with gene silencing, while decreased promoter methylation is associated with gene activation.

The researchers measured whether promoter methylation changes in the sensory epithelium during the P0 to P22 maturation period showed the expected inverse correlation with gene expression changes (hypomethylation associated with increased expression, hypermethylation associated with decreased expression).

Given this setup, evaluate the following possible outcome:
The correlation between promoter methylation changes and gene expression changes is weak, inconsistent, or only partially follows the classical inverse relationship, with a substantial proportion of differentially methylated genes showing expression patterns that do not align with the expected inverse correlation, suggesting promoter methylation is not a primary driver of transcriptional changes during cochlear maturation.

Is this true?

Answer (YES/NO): YES